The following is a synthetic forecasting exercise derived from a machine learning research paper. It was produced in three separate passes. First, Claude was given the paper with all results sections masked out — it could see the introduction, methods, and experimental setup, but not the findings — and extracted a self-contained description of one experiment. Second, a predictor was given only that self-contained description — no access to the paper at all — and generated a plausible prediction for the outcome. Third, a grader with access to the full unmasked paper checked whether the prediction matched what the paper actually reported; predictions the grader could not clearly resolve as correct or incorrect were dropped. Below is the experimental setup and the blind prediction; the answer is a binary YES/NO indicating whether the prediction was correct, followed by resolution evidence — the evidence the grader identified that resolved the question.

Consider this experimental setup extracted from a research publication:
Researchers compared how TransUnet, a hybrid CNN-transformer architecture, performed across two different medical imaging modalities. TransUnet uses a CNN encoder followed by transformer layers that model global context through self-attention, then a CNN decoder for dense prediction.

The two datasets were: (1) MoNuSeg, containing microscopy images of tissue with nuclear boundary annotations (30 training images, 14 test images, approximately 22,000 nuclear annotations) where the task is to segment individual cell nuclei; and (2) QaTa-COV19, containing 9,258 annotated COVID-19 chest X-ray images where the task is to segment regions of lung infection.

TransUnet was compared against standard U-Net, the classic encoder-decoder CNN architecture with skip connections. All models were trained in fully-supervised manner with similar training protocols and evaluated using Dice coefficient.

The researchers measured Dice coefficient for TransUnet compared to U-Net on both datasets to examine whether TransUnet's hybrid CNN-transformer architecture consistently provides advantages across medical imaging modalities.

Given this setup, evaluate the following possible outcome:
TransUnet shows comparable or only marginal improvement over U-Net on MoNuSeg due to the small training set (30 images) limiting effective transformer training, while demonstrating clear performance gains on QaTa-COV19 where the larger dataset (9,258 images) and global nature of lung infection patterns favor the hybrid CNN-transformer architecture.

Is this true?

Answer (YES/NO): NO